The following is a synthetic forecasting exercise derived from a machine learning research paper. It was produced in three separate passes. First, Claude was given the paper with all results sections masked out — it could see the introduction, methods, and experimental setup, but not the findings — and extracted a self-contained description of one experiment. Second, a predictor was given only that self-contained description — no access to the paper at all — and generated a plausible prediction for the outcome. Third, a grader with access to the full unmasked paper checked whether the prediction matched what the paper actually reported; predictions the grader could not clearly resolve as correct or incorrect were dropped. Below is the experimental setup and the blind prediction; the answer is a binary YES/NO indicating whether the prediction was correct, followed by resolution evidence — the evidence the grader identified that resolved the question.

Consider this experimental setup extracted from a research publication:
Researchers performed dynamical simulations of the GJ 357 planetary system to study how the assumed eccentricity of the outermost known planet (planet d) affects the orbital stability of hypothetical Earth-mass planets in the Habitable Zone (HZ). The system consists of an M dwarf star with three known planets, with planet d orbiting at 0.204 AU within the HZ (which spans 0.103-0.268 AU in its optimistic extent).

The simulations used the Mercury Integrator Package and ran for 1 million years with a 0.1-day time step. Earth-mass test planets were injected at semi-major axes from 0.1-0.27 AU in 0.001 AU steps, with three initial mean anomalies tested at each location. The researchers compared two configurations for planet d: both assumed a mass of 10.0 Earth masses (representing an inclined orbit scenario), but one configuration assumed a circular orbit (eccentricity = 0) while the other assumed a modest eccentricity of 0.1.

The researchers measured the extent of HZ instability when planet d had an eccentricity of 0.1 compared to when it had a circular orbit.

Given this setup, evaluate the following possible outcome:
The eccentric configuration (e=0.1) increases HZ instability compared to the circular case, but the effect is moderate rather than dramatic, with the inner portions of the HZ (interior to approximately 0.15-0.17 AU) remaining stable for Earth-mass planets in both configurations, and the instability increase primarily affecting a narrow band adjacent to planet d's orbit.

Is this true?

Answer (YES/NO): NO